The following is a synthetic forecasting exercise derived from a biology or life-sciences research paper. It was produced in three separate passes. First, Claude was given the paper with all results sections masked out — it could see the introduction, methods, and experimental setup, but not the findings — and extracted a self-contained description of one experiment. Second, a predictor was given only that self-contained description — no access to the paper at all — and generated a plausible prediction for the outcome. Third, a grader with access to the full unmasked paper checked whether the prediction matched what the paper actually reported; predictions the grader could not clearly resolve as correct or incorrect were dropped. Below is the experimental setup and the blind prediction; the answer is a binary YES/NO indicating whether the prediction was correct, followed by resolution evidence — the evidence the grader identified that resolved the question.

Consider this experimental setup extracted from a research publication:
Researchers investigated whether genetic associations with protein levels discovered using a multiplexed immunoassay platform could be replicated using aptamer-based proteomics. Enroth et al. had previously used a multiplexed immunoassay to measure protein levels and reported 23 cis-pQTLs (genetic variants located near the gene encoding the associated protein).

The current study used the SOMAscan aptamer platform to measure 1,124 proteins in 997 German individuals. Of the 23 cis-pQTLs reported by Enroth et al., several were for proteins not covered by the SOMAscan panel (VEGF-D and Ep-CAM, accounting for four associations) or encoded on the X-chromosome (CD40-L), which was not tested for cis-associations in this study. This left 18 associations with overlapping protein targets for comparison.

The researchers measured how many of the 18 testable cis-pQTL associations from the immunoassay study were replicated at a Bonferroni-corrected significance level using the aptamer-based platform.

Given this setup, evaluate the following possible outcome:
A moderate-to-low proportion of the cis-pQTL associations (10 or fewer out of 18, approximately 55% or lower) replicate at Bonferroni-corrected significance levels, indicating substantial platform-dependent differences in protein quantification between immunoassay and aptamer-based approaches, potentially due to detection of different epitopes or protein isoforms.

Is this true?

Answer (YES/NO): NO